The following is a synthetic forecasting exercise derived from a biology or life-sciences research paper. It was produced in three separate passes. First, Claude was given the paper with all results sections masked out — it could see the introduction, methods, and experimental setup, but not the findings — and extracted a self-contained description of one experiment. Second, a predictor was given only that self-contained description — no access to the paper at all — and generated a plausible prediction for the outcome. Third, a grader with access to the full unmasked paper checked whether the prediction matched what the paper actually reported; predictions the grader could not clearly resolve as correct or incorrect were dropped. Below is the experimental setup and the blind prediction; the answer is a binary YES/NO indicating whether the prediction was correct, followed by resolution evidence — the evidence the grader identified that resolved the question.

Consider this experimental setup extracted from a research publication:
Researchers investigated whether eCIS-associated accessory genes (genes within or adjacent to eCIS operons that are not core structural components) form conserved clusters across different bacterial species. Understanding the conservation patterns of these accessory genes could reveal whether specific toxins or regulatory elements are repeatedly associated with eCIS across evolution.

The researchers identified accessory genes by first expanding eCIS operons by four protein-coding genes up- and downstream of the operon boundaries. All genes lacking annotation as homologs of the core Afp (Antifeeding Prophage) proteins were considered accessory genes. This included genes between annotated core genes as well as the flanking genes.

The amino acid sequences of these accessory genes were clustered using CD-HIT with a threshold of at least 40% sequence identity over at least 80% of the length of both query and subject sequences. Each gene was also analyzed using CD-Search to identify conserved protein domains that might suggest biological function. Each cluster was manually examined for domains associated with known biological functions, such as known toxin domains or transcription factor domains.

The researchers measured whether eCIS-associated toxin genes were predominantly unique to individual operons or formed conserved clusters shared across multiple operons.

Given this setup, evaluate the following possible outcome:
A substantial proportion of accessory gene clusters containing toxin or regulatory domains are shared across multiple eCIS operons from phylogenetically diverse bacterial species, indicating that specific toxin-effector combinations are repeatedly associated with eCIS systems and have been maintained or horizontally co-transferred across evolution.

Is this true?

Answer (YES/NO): NO